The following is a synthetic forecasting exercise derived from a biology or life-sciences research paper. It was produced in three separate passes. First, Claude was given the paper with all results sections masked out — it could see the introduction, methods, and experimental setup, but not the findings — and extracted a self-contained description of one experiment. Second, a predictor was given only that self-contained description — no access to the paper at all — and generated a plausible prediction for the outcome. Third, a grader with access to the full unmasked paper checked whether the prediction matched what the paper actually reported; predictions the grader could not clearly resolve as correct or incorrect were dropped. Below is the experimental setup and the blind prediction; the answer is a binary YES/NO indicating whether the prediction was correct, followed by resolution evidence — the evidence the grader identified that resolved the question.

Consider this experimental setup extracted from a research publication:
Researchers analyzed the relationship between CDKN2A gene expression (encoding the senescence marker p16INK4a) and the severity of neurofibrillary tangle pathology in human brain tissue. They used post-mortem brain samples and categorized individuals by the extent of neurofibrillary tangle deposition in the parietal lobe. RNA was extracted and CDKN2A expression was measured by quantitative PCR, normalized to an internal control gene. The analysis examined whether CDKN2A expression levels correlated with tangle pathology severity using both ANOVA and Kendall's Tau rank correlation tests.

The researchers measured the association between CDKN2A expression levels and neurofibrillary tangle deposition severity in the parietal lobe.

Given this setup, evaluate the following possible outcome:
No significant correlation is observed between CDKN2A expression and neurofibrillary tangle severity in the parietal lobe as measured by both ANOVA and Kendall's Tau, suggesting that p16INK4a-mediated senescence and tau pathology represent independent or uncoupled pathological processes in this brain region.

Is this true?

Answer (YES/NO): NO